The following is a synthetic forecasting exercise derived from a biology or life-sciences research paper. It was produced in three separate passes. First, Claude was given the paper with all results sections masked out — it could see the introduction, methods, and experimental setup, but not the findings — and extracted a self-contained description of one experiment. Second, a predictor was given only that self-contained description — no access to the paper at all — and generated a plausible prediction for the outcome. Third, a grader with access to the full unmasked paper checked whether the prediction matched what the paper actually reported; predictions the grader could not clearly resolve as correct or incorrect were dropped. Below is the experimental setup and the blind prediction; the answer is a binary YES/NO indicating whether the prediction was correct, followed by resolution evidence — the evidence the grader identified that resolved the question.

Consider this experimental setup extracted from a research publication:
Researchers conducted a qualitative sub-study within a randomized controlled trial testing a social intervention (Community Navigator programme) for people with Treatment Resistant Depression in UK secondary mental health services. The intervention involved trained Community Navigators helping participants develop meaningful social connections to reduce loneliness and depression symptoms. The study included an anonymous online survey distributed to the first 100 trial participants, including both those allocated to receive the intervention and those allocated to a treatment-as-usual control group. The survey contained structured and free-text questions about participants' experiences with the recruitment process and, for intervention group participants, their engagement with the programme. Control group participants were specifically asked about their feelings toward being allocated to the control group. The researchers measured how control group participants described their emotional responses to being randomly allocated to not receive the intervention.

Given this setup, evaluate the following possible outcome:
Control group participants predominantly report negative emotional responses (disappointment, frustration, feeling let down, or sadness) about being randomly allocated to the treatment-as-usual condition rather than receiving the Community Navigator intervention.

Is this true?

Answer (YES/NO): NO